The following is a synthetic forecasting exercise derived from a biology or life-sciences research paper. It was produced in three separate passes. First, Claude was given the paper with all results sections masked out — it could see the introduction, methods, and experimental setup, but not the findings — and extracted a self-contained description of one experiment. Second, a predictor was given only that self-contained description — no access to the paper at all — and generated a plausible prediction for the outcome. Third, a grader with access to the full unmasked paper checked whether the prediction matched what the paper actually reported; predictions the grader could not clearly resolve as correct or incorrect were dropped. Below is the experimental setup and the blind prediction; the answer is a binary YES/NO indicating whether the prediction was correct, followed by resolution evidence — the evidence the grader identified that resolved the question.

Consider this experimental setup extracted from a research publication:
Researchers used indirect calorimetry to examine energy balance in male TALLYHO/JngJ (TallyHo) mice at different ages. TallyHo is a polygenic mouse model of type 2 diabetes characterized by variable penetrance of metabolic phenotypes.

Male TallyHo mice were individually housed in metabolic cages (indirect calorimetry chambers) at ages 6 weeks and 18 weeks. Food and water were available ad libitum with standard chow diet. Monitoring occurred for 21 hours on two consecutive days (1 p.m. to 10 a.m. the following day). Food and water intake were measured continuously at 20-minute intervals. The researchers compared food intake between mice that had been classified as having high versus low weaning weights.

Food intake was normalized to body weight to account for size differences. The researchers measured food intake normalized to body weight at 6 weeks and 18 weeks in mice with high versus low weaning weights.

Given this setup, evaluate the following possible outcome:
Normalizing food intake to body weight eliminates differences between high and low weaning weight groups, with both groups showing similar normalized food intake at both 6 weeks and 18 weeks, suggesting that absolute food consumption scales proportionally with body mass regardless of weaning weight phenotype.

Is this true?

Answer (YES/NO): NO